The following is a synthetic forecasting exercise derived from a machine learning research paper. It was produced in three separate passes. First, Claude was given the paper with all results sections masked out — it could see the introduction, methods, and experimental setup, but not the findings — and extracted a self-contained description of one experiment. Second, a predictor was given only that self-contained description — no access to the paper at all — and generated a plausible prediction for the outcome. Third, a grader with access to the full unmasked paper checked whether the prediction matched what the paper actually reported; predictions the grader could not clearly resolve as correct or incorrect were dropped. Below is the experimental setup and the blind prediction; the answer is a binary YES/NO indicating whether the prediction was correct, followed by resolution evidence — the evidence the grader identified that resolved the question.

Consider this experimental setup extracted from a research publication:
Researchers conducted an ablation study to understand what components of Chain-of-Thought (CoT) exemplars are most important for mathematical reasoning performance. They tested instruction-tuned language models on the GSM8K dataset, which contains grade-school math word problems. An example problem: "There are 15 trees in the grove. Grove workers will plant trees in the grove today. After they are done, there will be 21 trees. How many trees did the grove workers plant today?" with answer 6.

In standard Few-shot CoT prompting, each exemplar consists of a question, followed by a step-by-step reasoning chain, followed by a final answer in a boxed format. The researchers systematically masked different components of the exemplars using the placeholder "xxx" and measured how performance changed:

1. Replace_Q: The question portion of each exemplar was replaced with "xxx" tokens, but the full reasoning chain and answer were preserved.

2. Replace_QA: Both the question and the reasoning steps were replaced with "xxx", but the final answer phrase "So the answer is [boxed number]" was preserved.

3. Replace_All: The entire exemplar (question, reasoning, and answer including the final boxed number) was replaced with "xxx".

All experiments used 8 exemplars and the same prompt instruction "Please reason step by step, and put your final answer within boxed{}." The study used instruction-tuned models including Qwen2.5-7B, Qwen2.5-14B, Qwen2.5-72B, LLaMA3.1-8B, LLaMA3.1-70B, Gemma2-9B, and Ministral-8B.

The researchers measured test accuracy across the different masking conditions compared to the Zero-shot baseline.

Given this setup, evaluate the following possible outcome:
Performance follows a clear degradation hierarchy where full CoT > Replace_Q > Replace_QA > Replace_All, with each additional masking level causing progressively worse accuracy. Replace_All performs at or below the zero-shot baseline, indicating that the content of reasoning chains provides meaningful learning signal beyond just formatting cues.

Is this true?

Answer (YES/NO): NO